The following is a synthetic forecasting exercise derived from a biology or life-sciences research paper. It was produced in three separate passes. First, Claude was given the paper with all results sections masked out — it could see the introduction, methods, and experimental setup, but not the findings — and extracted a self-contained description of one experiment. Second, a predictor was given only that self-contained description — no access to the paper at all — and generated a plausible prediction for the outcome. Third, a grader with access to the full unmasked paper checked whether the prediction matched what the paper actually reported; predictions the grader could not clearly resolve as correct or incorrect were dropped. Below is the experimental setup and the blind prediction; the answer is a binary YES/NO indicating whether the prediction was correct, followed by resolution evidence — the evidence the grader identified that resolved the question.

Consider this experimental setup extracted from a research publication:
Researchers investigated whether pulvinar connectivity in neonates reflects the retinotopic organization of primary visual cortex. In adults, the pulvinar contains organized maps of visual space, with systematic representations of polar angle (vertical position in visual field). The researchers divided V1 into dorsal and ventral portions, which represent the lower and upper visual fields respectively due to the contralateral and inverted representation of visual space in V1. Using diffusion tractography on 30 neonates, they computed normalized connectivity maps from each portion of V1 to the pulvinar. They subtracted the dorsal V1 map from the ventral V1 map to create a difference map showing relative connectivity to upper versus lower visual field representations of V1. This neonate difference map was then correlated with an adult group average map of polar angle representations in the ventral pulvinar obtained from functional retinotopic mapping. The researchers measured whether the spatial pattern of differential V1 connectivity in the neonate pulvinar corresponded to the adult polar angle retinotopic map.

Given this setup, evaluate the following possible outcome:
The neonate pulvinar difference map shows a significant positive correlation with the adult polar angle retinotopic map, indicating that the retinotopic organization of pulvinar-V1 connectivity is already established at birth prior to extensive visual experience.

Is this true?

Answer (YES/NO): YES